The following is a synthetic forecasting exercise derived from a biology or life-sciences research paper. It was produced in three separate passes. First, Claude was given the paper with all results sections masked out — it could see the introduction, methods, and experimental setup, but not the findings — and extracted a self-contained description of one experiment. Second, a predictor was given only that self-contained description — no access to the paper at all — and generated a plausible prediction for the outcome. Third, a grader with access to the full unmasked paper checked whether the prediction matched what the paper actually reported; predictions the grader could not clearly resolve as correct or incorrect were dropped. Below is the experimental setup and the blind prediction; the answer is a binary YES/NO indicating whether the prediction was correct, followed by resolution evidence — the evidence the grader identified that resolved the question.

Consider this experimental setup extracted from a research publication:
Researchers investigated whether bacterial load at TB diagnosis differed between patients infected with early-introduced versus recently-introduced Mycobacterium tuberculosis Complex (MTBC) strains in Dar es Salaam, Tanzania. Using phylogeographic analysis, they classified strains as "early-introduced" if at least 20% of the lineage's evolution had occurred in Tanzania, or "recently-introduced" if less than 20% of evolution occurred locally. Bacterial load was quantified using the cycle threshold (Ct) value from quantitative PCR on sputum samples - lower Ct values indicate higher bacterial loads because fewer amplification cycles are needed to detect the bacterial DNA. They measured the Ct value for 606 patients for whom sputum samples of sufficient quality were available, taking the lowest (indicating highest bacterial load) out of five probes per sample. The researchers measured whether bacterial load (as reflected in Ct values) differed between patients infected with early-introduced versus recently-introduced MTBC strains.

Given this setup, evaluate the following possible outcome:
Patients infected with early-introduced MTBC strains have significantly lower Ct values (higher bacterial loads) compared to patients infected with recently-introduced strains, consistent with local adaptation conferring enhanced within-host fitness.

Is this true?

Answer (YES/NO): NO